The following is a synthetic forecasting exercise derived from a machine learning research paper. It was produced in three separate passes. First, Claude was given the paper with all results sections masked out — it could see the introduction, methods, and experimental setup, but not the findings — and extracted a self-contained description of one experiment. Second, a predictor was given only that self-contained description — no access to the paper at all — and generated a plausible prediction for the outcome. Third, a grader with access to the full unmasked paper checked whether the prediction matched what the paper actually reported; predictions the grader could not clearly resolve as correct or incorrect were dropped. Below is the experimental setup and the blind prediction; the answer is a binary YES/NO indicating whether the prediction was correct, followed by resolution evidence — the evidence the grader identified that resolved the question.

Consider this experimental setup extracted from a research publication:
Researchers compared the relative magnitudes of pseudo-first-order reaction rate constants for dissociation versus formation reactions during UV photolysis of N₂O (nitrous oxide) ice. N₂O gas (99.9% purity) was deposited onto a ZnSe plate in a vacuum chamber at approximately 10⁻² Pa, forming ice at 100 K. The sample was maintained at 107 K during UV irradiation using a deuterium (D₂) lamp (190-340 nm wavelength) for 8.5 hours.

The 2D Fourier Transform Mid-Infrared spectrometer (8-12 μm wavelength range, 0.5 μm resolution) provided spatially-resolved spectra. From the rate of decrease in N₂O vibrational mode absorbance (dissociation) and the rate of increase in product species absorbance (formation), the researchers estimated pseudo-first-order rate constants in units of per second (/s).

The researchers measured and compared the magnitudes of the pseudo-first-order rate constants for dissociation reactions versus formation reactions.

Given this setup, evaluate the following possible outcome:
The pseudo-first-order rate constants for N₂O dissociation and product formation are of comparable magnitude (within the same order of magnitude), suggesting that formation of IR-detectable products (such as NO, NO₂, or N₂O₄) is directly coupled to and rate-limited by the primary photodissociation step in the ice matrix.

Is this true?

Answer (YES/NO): NO